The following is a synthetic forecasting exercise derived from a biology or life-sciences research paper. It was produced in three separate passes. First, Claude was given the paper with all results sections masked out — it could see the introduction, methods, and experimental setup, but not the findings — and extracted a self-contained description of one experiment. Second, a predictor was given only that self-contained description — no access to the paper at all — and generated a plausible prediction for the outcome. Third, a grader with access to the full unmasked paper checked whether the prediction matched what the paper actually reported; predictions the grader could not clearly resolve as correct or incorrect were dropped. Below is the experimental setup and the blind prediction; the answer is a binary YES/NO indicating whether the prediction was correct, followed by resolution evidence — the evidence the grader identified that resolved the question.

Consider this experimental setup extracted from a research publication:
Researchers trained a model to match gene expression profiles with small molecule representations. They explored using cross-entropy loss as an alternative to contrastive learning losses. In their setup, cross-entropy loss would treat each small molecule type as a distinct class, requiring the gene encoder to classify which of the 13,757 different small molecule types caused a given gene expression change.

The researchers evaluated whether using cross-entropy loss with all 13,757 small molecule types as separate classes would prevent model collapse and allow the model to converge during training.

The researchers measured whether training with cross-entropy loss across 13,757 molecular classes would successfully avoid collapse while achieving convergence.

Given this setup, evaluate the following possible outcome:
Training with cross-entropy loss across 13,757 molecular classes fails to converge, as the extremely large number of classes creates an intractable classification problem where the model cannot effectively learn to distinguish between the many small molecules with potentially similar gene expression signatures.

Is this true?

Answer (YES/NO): YES